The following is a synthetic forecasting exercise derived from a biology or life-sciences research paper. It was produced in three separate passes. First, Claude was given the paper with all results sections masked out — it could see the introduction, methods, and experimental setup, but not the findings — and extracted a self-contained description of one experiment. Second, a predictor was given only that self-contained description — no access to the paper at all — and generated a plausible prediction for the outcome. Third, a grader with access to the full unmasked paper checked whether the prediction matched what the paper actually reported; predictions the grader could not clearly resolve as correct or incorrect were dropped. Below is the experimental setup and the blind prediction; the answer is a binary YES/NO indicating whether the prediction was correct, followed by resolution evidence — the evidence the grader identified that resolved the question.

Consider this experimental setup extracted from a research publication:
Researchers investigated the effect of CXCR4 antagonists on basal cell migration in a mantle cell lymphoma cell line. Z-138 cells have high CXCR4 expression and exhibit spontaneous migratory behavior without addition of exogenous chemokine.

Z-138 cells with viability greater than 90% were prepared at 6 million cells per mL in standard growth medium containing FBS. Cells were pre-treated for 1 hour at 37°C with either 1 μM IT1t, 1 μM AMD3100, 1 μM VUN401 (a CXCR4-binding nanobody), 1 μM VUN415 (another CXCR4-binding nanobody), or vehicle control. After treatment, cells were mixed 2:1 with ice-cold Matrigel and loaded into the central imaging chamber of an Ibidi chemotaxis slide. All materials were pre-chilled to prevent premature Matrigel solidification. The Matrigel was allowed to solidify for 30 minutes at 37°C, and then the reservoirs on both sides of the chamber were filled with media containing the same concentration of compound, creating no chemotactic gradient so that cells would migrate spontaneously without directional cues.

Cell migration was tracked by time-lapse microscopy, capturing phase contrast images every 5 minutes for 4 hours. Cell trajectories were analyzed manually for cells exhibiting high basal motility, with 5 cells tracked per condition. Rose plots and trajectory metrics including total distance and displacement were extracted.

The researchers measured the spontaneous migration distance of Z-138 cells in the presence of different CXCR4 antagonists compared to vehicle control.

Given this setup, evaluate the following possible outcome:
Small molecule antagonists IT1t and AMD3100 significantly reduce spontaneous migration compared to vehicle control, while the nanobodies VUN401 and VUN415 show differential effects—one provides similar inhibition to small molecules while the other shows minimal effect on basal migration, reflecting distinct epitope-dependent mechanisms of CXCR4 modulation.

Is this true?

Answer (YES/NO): NO